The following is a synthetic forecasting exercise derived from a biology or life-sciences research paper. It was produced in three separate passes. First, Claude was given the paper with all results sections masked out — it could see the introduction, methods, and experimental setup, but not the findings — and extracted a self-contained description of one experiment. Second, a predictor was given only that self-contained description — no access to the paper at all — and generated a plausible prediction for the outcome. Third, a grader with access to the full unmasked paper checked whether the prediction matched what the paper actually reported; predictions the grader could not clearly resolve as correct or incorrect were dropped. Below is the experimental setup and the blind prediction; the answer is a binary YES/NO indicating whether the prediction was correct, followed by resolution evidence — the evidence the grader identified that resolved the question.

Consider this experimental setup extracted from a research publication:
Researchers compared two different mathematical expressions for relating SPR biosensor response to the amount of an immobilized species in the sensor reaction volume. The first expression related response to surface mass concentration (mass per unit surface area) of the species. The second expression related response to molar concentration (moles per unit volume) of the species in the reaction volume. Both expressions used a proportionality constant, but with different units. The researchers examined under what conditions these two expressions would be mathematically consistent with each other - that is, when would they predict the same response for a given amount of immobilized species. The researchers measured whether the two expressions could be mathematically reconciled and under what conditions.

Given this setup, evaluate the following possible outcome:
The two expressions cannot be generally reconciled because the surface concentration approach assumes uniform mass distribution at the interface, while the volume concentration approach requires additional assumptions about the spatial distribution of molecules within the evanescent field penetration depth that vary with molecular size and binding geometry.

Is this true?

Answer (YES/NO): NO